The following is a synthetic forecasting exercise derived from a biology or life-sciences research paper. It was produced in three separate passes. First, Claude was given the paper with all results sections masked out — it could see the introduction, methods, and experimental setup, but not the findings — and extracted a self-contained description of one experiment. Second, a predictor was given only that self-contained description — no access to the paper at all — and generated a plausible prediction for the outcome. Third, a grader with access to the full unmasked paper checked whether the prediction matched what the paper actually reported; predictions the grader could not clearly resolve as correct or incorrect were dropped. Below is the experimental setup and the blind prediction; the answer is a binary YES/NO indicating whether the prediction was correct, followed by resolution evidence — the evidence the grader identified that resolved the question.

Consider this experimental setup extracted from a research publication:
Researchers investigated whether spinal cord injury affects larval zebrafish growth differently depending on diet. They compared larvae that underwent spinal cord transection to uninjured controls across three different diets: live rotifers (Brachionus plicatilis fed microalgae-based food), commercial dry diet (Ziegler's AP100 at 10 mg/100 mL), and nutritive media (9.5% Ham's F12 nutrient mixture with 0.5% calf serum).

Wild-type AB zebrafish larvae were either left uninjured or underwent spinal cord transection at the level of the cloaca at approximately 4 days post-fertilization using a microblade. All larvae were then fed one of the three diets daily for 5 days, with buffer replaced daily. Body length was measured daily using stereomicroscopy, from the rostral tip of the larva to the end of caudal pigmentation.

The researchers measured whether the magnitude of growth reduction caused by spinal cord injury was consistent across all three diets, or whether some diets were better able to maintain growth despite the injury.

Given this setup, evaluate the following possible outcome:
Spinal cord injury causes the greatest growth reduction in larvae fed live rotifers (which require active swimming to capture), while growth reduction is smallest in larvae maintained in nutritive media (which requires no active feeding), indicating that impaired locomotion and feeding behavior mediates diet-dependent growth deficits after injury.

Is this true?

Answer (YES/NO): NO